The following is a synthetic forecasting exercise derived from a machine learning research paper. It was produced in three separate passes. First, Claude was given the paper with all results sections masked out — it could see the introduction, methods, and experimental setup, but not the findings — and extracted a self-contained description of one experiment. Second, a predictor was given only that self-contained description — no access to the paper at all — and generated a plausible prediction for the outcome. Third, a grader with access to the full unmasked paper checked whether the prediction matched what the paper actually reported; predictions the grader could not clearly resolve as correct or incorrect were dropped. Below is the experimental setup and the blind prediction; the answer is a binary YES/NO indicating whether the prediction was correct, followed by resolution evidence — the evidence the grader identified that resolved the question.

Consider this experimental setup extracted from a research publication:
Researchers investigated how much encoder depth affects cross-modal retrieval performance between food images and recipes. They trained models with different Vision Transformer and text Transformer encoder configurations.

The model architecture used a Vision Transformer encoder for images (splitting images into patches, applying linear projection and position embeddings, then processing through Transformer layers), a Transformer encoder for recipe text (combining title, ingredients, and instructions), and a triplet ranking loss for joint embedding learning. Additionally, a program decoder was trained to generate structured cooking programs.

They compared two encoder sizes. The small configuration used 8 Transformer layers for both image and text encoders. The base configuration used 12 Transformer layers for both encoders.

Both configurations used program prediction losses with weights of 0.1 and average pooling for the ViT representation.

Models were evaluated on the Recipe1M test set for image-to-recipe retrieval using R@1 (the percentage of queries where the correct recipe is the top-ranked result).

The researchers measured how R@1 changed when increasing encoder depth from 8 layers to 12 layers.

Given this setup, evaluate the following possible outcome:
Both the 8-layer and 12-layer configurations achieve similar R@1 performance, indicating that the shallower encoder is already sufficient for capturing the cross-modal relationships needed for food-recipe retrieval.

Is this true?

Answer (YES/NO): NO